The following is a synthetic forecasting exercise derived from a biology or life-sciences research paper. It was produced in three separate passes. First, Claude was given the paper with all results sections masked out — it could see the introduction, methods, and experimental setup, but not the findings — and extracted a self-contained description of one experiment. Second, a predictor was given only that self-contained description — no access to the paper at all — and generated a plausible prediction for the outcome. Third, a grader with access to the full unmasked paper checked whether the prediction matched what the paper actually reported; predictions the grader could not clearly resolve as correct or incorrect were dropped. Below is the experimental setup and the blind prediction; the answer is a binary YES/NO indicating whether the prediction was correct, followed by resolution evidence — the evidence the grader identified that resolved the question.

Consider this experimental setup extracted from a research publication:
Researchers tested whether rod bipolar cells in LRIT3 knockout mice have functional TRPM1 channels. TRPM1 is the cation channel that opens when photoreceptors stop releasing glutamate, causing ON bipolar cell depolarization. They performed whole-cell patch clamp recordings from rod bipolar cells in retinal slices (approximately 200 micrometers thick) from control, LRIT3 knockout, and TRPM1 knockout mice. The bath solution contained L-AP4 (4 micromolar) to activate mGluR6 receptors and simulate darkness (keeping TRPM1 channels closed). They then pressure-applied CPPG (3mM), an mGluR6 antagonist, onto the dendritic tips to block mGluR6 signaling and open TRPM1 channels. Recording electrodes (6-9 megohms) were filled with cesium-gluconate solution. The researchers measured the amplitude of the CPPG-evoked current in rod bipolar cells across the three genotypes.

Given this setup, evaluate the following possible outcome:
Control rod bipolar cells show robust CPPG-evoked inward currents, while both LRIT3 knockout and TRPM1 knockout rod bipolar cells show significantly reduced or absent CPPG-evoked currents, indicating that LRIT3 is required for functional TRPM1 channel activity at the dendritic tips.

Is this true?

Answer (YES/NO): YES